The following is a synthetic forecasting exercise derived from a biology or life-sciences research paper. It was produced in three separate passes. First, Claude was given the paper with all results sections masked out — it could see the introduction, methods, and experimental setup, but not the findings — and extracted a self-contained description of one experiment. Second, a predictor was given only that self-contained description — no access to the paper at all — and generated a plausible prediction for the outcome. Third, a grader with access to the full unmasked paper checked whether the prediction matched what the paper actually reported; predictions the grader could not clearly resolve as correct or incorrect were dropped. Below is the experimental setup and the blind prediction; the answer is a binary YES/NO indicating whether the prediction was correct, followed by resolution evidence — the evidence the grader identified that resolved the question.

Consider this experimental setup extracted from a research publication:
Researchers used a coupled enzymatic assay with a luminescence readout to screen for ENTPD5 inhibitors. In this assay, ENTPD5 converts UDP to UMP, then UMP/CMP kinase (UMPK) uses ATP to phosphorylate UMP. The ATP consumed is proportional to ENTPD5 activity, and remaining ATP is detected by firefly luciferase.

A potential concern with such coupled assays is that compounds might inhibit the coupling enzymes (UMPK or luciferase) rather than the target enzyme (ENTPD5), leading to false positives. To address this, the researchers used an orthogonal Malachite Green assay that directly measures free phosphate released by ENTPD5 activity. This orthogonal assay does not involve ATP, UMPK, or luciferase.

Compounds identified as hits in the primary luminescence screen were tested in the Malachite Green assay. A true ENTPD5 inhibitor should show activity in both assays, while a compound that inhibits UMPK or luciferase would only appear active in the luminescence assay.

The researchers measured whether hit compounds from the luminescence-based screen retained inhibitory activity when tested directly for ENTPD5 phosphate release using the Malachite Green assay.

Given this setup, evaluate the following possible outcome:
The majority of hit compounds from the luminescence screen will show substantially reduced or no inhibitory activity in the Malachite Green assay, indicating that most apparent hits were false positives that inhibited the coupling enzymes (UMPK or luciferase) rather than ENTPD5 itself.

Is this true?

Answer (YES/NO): NO